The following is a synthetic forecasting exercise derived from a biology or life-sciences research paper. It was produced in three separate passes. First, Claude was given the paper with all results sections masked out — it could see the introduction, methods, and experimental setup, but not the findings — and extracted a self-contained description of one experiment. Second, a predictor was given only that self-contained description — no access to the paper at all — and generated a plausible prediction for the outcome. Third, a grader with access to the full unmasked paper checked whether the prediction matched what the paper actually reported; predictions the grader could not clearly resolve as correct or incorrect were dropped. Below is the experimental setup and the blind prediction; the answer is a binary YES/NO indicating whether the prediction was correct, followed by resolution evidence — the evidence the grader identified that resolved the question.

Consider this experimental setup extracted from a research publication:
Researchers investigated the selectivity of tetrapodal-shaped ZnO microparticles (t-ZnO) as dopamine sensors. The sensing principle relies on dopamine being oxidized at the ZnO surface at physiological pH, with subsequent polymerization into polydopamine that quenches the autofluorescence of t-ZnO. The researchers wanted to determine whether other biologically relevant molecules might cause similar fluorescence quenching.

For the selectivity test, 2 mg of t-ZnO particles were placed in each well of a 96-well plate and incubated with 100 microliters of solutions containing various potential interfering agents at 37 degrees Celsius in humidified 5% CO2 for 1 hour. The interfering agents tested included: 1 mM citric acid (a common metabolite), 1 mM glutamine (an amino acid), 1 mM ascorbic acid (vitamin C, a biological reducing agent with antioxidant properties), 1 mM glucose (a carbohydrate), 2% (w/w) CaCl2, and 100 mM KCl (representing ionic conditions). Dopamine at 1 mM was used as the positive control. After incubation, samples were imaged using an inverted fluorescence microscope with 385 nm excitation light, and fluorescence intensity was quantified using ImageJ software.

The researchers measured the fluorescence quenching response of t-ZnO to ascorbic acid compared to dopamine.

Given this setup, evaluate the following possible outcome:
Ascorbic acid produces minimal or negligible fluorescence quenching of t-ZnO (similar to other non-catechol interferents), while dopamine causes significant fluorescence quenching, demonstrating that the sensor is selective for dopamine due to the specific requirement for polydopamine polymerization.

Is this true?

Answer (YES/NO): YES